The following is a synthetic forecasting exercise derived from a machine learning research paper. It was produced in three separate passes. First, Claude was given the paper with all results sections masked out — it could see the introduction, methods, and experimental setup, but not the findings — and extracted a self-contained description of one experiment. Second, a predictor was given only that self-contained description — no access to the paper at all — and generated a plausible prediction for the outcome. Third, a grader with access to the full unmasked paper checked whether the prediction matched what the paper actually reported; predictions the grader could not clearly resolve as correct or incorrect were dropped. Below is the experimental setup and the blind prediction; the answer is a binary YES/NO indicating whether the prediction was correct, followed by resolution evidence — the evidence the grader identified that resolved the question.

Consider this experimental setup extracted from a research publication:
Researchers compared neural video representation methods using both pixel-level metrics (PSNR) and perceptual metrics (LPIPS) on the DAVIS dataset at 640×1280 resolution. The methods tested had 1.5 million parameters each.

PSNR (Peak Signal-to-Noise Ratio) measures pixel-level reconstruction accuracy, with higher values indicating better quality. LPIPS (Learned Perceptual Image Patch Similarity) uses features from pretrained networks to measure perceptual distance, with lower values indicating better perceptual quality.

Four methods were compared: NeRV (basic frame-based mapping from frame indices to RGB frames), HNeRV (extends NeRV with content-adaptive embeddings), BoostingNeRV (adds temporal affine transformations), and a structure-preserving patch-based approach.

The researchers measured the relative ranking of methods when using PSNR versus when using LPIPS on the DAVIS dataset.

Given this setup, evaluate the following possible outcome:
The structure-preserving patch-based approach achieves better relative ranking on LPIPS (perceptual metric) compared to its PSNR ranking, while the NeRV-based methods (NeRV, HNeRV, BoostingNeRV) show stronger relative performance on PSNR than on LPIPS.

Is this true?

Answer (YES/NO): NO